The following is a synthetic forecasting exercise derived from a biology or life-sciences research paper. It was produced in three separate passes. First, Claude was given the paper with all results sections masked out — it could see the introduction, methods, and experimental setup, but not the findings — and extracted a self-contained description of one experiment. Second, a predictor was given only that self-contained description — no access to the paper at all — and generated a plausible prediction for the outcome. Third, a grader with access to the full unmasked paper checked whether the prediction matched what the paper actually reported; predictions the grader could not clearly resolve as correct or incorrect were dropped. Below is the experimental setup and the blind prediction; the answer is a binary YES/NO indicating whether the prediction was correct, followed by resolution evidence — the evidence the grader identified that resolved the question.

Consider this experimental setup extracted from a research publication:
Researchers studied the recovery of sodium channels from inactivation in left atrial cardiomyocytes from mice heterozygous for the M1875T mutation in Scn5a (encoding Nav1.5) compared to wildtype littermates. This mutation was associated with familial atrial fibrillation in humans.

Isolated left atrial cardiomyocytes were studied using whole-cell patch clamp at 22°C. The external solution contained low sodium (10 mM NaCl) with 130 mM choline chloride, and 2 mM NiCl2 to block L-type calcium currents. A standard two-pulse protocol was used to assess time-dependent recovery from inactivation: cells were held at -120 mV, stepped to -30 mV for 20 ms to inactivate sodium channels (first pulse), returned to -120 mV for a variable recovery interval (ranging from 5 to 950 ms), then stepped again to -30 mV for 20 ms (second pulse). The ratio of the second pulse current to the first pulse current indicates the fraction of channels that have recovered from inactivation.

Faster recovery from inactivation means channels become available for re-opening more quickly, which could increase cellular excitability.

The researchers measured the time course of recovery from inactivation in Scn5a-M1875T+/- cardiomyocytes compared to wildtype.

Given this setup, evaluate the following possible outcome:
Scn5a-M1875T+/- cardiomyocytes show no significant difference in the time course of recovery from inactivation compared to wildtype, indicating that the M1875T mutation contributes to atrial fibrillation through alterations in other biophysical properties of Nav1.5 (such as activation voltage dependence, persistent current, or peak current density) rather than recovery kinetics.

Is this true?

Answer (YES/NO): YES